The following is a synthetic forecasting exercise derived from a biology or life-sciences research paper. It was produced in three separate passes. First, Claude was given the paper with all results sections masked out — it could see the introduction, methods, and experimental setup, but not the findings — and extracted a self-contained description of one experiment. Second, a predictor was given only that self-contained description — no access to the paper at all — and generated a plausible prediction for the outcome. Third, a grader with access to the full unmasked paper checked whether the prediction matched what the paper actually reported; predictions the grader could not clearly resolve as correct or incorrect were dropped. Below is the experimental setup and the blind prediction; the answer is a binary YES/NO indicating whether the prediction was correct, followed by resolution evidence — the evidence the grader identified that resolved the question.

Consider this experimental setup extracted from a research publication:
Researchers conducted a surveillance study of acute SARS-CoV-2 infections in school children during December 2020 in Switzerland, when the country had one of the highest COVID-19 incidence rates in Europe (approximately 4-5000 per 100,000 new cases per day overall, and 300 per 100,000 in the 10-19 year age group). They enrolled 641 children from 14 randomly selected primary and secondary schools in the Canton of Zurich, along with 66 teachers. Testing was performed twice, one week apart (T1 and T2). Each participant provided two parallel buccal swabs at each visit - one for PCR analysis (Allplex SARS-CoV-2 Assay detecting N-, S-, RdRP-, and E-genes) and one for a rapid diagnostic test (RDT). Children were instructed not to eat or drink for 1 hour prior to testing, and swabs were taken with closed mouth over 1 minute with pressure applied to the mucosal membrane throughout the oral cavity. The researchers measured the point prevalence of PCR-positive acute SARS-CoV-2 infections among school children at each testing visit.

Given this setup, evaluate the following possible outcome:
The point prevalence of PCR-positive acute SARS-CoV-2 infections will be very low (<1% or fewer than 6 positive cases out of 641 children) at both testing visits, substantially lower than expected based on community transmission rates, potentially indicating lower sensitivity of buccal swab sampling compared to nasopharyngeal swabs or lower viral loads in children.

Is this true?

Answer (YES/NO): YES